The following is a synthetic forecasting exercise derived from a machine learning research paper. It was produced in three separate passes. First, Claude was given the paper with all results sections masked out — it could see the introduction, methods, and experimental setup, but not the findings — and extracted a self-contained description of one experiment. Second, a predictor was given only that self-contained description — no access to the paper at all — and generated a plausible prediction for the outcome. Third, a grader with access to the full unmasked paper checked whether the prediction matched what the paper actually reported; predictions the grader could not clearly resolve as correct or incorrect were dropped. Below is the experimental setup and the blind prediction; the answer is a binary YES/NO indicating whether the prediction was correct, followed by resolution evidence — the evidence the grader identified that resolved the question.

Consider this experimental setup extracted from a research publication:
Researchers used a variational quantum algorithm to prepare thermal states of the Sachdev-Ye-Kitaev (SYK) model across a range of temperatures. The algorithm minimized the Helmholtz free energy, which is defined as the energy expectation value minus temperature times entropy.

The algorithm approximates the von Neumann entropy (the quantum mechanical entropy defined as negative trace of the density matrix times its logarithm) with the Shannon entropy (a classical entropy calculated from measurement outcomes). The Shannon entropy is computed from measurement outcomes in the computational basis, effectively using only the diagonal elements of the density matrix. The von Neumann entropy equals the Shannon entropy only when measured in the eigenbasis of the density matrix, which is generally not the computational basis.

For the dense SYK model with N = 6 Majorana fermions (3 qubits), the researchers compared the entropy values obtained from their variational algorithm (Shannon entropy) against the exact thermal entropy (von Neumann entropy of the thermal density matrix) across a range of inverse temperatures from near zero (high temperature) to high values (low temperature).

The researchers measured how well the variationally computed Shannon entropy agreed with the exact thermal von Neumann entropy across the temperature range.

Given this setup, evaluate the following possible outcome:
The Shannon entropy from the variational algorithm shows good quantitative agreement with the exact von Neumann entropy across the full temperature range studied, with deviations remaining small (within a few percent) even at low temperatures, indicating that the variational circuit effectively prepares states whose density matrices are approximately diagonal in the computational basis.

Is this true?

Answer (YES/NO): NO